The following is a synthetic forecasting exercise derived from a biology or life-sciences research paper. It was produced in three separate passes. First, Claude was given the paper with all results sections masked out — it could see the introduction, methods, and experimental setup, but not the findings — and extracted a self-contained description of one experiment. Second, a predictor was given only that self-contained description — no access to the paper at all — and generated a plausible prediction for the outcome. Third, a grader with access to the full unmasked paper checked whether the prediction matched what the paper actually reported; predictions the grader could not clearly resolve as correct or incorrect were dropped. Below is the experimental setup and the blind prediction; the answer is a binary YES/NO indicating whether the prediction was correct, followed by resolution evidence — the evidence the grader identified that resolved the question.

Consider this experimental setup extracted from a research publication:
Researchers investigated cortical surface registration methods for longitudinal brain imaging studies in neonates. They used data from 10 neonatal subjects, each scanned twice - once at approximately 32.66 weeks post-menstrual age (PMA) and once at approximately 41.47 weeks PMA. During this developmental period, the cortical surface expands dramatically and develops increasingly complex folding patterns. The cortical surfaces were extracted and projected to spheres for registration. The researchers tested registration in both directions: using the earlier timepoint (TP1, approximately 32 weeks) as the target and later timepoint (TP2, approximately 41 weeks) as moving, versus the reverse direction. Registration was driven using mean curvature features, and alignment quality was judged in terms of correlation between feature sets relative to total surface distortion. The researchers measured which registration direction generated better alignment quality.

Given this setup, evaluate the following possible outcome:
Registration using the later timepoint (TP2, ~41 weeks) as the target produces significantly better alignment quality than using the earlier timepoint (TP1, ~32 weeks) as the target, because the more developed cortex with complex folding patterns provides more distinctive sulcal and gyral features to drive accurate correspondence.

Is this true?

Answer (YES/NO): NO